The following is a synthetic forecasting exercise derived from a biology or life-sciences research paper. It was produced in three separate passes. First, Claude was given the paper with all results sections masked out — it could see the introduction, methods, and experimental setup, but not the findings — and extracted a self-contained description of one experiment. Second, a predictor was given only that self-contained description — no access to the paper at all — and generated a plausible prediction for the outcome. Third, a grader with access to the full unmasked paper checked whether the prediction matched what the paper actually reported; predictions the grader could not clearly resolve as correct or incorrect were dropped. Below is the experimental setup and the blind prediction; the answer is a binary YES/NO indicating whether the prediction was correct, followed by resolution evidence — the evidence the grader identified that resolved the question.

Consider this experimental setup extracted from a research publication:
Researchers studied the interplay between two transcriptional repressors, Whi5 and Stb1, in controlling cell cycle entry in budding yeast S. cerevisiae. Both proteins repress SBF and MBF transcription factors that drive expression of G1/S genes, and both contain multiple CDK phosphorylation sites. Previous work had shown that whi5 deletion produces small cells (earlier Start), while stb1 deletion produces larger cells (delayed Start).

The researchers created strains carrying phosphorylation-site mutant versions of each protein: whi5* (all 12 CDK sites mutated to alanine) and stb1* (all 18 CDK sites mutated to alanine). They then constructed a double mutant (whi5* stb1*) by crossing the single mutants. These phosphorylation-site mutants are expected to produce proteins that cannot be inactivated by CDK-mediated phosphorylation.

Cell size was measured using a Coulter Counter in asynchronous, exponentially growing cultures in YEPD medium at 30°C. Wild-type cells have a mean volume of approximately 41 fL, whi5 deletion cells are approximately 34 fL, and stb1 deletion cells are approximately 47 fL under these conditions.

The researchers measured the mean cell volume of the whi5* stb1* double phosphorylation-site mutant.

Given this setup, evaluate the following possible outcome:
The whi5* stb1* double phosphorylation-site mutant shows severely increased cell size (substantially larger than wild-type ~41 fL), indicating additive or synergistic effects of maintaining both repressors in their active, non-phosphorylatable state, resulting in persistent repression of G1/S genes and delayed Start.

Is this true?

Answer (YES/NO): YES